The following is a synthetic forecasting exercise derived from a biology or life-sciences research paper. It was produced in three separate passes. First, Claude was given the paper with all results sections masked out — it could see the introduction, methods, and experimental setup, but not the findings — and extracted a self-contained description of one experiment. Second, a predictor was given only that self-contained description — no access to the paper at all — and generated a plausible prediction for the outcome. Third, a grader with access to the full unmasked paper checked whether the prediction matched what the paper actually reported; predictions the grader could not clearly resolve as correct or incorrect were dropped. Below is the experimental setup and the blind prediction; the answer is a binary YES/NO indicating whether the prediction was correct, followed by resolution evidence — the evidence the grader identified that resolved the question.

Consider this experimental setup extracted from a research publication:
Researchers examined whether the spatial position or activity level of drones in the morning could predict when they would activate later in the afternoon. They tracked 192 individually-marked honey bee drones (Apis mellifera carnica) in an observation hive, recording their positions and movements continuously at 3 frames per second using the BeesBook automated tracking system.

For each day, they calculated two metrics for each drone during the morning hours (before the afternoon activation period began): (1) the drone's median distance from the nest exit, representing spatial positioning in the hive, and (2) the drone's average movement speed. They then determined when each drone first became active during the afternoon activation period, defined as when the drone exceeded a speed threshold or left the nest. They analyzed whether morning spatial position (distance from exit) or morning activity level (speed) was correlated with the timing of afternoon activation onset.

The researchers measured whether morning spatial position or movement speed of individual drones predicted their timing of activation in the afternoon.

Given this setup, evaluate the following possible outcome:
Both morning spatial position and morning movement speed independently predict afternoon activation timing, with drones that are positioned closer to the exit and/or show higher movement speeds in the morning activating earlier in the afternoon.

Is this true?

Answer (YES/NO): NO